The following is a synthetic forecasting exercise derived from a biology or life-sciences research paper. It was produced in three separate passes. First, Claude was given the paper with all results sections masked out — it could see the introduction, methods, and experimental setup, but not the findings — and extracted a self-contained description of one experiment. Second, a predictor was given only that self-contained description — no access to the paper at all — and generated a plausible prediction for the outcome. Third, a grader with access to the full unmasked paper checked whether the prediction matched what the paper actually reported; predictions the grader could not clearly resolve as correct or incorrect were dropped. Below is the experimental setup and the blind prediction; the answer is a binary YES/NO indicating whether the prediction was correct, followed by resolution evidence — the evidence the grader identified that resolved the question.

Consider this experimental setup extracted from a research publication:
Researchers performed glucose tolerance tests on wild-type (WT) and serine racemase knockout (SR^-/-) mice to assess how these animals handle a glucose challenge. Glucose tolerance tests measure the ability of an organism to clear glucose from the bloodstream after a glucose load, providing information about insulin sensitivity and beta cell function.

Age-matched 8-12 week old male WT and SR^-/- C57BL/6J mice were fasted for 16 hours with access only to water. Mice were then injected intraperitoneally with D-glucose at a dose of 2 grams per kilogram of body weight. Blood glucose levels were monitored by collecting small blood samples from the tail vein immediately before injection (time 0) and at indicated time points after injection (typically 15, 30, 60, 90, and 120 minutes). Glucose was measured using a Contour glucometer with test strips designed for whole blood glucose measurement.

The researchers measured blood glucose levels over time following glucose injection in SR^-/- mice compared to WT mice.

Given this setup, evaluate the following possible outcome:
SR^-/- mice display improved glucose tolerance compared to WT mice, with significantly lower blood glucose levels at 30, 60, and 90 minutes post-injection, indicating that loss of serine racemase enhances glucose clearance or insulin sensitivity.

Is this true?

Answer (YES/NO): NO